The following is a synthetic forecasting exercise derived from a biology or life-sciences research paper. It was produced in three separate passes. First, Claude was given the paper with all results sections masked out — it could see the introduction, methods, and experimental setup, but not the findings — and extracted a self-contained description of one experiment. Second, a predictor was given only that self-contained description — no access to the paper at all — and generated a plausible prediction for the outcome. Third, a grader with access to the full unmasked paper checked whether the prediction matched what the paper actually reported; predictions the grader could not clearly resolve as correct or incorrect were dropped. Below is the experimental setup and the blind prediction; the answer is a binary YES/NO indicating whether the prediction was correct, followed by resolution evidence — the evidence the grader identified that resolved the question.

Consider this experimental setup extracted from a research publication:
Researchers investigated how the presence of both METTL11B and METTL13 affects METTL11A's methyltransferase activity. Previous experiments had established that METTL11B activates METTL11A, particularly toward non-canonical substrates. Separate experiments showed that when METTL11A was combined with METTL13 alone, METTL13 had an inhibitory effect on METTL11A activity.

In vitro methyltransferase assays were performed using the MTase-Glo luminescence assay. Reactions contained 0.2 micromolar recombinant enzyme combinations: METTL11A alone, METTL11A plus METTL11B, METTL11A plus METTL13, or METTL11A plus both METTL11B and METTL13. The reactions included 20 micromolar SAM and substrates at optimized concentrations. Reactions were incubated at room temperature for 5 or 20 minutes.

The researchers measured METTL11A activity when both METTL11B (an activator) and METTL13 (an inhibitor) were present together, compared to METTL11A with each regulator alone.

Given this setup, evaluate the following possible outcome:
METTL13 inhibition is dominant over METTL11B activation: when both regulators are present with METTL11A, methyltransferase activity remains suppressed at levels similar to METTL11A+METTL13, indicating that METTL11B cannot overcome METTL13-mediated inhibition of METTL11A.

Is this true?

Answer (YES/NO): YES